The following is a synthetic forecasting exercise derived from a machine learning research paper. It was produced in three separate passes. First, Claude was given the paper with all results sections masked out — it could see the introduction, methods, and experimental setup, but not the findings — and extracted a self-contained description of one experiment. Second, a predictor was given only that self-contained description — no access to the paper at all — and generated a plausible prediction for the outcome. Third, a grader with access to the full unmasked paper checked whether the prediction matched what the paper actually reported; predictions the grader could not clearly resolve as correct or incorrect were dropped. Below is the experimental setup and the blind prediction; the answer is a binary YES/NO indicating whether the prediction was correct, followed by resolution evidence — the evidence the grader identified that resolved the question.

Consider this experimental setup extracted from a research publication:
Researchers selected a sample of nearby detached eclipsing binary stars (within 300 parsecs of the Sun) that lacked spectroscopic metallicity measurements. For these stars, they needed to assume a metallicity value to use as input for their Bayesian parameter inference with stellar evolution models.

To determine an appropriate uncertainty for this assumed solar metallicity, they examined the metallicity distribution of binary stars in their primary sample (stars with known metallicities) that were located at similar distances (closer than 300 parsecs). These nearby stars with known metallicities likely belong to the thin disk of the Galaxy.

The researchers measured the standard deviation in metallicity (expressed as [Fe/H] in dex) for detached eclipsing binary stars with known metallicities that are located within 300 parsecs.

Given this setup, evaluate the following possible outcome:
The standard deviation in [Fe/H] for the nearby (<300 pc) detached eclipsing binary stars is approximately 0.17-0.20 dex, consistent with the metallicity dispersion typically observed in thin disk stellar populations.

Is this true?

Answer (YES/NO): YES